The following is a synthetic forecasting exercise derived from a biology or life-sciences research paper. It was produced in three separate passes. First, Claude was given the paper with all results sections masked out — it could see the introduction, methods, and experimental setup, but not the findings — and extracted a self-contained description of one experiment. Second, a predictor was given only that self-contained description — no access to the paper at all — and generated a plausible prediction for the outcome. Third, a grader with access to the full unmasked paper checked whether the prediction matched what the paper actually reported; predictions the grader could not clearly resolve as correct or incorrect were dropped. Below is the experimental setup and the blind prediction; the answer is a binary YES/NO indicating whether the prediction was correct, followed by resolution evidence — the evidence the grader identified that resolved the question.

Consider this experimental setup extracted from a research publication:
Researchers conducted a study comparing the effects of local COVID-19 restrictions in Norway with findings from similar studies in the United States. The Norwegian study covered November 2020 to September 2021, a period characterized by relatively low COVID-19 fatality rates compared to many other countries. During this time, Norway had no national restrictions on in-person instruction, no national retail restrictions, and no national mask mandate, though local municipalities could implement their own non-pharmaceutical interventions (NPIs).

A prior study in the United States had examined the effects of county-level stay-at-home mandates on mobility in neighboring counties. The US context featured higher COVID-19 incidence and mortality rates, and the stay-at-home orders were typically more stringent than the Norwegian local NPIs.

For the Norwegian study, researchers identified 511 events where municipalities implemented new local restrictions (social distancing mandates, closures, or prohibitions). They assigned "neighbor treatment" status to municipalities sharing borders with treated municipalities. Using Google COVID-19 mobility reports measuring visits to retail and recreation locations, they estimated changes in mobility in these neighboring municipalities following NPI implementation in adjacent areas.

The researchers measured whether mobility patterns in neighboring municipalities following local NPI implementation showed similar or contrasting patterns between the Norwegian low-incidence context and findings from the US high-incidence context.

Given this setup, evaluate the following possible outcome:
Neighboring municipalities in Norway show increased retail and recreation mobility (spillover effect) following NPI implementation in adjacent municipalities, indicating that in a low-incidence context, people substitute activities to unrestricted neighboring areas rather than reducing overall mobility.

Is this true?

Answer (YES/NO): YES